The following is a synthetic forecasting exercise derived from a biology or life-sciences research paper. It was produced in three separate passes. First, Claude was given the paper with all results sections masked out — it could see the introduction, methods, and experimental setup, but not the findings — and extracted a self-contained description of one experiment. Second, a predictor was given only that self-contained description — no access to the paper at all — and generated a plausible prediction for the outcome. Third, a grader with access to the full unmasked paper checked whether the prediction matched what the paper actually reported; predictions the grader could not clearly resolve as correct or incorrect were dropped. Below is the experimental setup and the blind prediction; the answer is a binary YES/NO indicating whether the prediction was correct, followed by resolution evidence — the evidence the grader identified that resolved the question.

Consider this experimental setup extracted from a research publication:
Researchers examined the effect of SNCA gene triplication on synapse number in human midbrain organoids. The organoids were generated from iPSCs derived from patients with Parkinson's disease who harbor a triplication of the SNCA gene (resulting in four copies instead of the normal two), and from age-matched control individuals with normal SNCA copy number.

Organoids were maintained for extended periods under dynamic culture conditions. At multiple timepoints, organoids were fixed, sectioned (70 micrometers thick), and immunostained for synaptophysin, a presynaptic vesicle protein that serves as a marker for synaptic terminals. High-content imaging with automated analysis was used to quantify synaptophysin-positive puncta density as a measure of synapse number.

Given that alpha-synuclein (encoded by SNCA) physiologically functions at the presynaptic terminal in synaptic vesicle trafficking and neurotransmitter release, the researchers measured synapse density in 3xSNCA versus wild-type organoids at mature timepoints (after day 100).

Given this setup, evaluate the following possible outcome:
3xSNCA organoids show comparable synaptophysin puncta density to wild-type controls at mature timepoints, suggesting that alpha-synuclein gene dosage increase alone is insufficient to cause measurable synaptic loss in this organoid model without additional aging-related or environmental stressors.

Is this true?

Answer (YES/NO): NO